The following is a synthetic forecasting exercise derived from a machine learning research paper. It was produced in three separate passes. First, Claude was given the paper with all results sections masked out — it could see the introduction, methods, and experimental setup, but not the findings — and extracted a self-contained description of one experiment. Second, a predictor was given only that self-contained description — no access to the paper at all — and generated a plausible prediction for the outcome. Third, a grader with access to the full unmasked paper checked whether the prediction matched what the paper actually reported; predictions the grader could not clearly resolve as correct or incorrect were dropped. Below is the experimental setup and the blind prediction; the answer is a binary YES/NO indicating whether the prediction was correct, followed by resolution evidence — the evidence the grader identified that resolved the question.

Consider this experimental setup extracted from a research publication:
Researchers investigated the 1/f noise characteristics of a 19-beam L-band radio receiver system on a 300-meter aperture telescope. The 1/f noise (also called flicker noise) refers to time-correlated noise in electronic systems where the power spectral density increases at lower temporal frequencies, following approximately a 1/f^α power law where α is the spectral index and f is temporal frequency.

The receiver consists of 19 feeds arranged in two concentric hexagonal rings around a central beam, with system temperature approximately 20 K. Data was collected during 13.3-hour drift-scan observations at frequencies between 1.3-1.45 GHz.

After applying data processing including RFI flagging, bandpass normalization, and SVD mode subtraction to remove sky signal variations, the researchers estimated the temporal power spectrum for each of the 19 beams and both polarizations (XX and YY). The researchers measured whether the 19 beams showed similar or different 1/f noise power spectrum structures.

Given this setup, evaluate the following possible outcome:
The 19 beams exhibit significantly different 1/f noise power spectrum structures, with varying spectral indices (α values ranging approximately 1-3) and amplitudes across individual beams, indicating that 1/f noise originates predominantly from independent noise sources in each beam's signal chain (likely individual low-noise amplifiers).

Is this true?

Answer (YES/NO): NO